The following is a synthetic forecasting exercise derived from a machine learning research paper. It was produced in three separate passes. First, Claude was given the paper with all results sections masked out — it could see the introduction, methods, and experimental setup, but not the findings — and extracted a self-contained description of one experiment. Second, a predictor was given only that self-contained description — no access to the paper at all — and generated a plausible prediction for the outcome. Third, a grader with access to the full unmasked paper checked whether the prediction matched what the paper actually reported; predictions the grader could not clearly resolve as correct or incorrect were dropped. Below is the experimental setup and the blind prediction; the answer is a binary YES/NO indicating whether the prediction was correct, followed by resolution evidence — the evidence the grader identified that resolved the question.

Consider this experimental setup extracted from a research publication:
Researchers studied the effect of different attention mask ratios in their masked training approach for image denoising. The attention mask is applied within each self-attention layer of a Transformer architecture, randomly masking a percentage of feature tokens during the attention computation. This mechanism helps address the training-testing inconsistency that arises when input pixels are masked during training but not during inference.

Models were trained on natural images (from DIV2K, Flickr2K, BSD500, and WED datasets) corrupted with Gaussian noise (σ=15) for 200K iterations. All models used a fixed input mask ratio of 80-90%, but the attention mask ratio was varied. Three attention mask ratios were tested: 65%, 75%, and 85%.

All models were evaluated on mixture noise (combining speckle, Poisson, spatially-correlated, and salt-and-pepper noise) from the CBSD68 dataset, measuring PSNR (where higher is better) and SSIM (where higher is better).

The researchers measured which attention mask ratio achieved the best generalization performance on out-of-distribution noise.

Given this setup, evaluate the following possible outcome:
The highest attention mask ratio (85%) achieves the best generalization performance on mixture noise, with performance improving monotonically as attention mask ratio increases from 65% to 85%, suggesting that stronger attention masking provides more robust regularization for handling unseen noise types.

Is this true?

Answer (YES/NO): NO